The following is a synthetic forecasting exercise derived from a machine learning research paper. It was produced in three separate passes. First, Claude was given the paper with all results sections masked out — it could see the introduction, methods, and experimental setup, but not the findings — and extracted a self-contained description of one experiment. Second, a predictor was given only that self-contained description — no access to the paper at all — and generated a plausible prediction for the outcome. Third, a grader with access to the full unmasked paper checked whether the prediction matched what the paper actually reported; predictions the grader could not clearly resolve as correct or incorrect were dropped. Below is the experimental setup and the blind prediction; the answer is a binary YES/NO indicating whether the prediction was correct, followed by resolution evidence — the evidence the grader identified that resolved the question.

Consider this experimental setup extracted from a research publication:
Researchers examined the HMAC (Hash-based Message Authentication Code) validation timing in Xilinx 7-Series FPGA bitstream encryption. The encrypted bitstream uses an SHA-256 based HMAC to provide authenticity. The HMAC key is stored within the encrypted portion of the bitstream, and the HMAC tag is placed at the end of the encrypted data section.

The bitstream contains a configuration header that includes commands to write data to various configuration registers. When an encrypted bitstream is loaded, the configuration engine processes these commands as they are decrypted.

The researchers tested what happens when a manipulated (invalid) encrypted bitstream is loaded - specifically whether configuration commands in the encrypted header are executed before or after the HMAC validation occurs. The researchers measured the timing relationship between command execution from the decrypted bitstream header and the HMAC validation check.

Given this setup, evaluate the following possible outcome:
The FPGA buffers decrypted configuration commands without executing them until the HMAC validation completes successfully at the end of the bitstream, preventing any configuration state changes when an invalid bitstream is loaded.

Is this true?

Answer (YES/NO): NO